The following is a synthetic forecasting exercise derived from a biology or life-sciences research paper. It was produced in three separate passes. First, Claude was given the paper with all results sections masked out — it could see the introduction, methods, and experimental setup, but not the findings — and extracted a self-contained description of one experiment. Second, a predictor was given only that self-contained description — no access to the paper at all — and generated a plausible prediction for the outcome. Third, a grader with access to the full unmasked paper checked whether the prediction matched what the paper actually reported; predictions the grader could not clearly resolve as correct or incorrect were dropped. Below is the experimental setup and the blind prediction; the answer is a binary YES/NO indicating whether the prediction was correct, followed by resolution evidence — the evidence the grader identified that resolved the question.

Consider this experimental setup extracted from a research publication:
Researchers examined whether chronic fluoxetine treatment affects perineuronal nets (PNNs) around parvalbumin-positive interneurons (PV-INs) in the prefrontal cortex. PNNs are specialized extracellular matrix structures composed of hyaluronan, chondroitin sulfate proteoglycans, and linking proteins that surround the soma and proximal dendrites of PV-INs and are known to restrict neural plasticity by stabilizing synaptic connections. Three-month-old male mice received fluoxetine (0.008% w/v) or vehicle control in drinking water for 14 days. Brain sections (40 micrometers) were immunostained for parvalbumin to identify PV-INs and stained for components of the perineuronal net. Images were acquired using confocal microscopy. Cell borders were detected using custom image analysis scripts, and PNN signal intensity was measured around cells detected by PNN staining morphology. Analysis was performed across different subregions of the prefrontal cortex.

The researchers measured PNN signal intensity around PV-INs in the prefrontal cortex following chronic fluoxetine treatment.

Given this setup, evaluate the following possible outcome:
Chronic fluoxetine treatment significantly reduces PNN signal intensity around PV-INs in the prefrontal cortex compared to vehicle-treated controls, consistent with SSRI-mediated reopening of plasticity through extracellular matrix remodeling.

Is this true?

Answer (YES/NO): YES